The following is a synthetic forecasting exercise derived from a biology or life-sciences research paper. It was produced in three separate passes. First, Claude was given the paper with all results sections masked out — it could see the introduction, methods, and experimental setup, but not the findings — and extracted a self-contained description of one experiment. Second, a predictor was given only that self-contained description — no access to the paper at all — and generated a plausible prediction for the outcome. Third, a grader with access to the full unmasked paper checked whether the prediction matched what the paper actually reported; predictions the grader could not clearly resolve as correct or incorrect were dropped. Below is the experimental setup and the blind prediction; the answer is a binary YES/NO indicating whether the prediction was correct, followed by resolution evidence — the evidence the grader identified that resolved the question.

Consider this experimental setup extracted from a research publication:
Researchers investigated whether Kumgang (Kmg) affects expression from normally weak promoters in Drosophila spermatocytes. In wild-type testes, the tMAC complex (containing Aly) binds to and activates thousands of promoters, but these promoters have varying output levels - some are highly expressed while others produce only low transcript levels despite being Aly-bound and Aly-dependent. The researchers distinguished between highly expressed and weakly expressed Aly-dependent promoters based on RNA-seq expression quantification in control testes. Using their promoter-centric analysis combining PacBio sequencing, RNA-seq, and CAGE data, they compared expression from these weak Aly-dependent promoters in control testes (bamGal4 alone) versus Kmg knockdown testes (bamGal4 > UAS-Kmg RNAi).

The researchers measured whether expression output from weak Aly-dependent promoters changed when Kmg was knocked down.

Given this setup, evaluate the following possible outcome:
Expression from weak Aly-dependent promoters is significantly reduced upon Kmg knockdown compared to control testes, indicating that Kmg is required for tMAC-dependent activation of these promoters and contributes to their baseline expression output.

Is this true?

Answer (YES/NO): NO